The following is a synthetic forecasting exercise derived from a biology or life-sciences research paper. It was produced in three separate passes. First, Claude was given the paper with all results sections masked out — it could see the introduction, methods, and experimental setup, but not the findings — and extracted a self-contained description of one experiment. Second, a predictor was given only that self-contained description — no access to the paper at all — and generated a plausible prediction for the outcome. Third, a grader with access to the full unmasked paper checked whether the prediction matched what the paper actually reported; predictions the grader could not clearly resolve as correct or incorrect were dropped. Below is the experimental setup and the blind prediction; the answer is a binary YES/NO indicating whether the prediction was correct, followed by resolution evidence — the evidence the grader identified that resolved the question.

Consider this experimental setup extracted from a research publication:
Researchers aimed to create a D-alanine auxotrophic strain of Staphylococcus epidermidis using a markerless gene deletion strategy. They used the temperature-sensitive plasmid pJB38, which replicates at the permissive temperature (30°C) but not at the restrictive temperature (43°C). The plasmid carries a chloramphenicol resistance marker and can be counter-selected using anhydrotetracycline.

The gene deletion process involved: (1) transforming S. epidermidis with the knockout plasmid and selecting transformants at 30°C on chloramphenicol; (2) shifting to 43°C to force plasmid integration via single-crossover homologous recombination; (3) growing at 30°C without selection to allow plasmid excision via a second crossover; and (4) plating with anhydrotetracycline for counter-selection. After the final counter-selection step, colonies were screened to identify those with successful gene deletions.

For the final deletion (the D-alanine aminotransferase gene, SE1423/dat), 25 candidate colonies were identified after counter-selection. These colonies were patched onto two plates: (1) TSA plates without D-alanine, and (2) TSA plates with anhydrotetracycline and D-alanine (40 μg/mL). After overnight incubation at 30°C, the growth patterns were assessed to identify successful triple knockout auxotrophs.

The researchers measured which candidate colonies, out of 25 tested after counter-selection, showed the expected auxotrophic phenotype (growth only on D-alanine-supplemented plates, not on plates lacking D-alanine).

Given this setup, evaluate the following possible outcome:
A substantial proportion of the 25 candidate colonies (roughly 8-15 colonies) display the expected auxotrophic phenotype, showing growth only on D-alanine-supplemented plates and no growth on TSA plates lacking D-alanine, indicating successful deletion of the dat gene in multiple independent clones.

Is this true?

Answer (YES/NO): NO